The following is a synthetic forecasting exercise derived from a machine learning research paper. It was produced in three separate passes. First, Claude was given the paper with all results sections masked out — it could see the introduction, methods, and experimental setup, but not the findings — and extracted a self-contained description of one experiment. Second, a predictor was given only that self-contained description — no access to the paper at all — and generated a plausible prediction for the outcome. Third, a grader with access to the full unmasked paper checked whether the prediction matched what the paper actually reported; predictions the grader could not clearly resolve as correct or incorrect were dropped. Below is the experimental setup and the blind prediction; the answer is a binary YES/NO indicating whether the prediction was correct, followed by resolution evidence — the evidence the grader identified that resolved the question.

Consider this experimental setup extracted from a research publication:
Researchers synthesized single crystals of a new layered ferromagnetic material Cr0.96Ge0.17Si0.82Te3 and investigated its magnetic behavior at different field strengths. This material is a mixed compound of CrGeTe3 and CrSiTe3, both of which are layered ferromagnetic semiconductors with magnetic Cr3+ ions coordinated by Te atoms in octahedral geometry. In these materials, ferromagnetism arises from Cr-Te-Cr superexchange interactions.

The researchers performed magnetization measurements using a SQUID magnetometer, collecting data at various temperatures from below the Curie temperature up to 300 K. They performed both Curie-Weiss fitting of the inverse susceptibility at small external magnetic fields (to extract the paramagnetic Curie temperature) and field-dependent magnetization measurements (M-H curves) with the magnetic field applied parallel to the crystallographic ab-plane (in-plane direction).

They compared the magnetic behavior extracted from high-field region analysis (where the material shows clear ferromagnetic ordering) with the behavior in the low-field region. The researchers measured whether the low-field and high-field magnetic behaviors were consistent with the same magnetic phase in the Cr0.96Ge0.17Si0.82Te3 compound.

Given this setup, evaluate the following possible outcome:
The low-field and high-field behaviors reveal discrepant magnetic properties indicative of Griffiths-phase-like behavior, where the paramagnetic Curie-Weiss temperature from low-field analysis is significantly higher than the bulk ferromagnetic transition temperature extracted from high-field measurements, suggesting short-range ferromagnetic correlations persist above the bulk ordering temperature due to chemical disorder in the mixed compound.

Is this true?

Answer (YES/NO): NO